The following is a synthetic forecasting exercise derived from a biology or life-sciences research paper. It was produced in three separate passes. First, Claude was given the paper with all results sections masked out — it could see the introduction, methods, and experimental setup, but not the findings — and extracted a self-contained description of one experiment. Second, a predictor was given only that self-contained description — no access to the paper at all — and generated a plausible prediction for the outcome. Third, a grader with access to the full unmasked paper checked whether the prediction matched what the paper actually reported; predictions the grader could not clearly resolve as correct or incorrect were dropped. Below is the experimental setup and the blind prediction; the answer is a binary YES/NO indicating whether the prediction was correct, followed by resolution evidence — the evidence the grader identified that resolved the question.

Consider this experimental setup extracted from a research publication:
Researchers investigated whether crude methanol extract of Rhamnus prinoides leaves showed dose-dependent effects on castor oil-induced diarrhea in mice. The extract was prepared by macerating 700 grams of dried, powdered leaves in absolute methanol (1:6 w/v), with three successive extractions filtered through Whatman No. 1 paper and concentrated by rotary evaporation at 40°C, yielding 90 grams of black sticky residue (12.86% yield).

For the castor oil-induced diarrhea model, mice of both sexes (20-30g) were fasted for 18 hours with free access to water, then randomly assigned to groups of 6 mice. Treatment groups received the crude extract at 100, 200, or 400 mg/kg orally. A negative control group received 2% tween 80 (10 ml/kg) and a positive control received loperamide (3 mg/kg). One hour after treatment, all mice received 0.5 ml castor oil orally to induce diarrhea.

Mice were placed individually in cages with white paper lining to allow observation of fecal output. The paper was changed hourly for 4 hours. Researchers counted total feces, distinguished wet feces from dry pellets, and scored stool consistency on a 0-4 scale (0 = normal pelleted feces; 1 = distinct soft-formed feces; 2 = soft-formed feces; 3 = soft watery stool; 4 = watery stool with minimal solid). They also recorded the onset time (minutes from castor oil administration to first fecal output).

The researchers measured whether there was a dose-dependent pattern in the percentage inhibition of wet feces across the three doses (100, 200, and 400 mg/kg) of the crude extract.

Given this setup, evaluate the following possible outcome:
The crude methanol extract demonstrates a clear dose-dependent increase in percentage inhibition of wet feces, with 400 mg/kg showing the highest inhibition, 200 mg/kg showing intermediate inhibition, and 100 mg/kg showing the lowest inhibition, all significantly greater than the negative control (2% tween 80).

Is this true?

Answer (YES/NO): NO